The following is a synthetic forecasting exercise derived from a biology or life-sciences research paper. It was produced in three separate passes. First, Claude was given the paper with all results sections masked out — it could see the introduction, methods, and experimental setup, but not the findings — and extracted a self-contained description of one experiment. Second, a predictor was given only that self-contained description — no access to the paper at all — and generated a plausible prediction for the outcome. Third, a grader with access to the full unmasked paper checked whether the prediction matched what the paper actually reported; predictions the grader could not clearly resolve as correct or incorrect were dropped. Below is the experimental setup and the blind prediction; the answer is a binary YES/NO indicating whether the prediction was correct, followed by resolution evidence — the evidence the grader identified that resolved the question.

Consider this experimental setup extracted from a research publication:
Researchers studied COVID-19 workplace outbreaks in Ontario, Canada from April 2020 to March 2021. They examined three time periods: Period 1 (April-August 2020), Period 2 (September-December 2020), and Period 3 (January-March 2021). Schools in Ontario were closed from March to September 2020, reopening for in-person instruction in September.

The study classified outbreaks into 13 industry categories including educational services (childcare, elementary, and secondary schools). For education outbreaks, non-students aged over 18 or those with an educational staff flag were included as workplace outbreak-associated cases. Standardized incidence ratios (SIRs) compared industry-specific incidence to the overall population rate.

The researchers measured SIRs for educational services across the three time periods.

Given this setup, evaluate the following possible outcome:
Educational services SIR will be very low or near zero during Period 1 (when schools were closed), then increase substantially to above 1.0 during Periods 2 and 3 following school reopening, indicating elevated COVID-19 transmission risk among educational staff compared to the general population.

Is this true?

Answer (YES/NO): NO